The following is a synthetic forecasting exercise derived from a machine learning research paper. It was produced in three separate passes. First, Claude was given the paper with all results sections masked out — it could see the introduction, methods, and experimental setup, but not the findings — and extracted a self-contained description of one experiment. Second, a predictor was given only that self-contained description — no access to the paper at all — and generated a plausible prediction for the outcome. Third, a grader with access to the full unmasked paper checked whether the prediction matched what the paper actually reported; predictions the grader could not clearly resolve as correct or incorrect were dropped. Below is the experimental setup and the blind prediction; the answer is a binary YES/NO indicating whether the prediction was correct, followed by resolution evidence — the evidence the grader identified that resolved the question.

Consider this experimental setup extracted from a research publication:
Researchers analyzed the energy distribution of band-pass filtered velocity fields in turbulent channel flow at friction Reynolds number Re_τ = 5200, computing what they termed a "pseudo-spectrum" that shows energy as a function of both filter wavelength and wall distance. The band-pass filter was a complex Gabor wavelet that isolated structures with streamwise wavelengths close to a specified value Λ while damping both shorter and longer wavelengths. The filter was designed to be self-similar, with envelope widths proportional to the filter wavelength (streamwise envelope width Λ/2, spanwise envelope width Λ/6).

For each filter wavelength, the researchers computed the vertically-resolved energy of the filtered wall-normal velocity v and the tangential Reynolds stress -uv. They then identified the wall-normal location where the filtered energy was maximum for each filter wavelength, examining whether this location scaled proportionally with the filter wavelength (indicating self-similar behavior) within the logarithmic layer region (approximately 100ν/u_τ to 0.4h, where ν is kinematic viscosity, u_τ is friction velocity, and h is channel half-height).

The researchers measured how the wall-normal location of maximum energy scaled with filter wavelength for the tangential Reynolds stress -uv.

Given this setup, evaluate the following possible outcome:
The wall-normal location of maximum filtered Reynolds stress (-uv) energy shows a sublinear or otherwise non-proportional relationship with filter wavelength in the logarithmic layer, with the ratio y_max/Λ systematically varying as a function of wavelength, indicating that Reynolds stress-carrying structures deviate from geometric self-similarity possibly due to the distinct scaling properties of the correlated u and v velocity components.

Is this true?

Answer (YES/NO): NO